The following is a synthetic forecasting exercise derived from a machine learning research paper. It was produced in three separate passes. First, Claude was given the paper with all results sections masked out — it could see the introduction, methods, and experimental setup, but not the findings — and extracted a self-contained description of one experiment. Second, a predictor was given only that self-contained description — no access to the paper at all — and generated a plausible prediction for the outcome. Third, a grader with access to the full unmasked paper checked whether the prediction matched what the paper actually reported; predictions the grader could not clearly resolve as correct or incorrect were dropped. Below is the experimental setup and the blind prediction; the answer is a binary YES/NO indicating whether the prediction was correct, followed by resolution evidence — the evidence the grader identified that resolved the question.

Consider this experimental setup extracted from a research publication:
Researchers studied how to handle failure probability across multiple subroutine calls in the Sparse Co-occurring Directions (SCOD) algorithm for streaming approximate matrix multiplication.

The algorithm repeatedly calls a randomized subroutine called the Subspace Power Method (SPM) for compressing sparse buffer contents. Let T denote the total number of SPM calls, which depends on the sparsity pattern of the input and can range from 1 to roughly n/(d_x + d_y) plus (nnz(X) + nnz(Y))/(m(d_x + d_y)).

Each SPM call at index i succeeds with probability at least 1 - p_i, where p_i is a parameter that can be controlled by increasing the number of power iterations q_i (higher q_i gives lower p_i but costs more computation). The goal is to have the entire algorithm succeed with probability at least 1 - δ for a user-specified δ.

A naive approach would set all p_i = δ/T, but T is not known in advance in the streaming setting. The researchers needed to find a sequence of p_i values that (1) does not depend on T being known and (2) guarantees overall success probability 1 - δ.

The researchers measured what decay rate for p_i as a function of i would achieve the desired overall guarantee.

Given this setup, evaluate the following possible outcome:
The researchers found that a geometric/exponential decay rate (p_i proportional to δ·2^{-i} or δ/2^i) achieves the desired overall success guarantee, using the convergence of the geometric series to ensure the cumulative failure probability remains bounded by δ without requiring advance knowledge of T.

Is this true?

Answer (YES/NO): NO